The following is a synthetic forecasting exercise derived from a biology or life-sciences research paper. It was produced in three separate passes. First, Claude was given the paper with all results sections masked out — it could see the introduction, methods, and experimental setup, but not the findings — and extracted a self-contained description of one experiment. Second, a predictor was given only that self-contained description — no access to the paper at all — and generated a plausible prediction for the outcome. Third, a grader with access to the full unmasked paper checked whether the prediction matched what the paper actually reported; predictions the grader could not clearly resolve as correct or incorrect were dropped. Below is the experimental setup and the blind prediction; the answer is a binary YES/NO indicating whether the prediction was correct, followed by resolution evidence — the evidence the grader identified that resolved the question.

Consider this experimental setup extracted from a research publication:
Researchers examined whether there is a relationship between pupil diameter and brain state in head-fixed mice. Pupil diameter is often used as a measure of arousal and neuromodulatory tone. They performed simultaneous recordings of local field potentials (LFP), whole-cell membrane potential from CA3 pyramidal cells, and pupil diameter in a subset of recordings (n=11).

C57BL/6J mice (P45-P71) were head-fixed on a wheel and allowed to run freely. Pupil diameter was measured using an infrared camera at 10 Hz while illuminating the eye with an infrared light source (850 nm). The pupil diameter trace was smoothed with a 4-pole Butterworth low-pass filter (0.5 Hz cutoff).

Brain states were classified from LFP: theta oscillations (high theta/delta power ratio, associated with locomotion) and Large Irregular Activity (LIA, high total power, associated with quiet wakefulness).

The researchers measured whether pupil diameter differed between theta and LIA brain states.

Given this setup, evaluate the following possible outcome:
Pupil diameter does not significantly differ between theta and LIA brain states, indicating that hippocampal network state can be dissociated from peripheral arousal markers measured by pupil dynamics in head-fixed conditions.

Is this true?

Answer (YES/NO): NO